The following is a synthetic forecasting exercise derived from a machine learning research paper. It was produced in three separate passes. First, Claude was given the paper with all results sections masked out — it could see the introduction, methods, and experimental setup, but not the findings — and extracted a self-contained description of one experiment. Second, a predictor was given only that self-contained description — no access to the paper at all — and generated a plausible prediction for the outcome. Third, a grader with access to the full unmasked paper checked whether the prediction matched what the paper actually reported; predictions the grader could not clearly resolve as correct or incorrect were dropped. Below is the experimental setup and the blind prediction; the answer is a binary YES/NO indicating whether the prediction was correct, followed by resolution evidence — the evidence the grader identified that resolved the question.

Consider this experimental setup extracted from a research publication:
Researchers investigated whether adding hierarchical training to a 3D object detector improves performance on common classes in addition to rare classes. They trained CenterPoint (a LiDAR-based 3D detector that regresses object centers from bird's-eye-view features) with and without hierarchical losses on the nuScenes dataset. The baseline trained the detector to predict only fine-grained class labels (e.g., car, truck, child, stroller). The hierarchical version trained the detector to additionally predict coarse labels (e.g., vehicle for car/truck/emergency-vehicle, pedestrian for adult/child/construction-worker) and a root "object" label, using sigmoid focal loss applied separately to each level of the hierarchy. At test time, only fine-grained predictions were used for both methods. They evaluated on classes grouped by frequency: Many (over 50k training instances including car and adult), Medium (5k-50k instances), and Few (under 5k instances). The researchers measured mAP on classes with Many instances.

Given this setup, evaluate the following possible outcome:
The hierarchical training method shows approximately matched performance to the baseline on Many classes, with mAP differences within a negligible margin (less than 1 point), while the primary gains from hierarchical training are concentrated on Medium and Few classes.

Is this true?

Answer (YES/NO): YES